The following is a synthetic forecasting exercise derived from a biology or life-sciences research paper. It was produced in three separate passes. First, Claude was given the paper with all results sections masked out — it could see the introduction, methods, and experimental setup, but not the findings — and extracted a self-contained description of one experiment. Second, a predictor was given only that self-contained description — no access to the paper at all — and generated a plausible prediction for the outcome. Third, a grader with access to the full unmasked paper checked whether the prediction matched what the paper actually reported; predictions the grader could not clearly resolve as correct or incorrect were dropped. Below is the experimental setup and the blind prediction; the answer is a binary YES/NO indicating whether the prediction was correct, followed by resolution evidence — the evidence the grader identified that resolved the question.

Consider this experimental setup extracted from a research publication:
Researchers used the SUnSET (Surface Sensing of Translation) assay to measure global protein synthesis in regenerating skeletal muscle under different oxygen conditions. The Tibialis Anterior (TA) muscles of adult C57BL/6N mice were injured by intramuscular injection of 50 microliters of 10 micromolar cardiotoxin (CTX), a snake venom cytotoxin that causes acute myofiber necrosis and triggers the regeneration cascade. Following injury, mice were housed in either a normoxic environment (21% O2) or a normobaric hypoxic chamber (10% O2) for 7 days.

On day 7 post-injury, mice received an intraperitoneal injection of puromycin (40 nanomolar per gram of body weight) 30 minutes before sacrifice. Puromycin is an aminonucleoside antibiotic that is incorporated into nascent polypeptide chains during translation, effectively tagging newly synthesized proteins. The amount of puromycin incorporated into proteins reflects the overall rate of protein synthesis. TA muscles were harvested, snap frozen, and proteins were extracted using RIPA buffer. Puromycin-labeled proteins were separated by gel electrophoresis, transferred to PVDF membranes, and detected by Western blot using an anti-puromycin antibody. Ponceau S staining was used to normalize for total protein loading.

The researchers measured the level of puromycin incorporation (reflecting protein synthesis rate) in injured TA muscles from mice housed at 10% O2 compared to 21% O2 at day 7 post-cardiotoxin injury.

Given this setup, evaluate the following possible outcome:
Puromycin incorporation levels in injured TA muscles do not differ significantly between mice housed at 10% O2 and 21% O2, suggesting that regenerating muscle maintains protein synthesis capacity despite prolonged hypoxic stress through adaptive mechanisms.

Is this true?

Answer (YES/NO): YES